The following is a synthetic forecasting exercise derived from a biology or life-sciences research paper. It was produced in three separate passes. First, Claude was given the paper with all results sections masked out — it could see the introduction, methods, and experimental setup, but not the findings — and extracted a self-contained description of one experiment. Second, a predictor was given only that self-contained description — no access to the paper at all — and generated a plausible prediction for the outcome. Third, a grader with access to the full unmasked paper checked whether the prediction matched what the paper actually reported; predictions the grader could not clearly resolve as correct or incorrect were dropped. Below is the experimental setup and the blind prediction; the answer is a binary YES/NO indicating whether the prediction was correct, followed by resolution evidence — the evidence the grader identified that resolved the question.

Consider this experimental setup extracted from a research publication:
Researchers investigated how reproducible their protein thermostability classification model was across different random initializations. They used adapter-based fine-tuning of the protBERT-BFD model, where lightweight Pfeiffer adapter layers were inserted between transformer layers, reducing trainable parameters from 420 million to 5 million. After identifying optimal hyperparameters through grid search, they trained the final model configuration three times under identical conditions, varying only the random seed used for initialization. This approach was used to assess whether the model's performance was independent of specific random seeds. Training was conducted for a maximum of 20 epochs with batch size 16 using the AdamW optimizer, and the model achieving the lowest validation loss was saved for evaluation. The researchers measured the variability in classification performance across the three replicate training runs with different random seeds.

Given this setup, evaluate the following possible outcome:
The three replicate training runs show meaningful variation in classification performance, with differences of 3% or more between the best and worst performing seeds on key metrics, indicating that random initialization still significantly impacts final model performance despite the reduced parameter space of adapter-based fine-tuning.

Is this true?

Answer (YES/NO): NO